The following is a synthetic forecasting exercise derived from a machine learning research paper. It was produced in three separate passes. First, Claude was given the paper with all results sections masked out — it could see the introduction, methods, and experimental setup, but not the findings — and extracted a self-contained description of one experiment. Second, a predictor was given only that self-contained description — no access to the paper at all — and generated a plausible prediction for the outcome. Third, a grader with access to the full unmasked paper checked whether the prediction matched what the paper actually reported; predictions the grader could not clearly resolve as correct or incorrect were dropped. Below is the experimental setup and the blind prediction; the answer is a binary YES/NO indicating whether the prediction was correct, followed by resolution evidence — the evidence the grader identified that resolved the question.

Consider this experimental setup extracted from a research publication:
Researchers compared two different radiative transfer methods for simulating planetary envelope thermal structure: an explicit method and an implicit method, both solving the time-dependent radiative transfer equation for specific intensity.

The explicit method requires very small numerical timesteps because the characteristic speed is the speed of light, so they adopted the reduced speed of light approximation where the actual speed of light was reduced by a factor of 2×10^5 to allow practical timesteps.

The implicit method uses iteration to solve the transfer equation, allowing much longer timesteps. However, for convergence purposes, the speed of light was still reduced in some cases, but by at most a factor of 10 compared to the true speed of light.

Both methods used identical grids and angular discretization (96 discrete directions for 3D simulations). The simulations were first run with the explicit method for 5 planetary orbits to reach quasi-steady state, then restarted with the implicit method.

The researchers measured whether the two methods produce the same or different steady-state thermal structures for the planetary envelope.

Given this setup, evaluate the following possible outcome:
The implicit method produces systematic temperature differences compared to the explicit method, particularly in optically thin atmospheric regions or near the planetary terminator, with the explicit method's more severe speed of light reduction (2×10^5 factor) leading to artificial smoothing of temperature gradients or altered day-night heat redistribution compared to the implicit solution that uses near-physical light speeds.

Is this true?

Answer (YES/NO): NO